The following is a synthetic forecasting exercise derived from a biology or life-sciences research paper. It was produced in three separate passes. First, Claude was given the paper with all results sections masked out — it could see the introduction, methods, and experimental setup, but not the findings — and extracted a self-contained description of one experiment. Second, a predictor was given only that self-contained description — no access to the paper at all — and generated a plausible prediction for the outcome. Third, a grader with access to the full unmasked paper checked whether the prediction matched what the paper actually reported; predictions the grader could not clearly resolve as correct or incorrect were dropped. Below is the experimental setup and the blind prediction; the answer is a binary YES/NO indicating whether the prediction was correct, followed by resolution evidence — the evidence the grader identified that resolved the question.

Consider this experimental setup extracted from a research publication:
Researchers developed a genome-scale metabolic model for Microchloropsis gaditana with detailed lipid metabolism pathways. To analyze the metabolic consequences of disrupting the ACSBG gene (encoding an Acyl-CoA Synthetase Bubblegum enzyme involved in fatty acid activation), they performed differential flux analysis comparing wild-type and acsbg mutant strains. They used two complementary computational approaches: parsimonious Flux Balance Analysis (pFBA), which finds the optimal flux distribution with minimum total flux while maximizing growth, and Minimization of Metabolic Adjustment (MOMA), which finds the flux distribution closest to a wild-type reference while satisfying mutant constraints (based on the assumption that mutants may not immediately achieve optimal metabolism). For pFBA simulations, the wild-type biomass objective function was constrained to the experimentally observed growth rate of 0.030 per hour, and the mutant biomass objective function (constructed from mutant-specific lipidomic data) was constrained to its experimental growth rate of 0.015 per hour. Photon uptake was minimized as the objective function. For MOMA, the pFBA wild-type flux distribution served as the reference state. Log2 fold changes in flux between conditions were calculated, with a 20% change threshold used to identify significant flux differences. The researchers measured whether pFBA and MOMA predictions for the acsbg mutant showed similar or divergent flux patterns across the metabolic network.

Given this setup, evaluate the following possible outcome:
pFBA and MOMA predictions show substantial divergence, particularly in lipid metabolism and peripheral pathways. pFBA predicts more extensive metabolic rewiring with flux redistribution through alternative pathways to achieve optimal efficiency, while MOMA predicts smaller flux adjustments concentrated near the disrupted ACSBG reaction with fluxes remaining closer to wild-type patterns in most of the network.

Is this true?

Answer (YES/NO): NO